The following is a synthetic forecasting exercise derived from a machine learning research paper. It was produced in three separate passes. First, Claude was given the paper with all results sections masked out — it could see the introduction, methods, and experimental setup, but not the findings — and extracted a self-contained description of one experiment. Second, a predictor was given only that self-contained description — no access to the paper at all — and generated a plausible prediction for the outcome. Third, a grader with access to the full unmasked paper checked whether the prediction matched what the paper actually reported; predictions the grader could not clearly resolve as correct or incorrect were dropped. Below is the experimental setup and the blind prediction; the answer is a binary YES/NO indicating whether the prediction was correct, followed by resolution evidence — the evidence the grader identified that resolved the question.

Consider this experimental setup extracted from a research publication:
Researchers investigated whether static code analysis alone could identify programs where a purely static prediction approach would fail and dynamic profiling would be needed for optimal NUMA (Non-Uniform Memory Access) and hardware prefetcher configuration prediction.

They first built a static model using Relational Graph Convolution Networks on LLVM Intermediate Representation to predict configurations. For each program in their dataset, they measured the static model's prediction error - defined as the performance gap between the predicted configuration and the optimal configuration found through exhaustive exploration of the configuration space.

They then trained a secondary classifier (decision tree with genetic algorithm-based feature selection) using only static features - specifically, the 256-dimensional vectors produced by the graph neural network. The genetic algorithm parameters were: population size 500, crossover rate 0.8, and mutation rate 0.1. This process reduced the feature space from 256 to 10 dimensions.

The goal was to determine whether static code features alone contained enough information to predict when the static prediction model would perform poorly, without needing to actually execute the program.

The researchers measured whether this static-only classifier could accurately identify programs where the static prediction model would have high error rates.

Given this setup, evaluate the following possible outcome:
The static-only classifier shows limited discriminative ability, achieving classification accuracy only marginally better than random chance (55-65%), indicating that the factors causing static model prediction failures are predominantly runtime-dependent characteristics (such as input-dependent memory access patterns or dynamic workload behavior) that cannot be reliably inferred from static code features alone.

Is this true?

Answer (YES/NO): NO